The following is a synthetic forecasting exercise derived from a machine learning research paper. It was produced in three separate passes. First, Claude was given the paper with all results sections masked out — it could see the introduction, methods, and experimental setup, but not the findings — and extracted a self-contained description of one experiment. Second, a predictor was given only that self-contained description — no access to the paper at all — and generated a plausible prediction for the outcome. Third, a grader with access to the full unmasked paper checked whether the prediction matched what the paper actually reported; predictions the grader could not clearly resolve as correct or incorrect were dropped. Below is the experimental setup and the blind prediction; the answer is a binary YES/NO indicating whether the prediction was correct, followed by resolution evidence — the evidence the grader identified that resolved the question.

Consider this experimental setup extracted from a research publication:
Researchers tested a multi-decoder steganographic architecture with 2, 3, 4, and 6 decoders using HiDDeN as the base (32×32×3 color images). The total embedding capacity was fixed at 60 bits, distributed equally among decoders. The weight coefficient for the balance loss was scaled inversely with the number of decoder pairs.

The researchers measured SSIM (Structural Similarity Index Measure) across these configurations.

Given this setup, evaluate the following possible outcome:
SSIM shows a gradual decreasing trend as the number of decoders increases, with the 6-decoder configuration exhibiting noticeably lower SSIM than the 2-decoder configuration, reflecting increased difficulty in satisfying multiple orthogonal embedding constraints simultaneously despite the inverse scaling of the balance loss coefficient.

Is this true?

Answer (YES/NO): YES